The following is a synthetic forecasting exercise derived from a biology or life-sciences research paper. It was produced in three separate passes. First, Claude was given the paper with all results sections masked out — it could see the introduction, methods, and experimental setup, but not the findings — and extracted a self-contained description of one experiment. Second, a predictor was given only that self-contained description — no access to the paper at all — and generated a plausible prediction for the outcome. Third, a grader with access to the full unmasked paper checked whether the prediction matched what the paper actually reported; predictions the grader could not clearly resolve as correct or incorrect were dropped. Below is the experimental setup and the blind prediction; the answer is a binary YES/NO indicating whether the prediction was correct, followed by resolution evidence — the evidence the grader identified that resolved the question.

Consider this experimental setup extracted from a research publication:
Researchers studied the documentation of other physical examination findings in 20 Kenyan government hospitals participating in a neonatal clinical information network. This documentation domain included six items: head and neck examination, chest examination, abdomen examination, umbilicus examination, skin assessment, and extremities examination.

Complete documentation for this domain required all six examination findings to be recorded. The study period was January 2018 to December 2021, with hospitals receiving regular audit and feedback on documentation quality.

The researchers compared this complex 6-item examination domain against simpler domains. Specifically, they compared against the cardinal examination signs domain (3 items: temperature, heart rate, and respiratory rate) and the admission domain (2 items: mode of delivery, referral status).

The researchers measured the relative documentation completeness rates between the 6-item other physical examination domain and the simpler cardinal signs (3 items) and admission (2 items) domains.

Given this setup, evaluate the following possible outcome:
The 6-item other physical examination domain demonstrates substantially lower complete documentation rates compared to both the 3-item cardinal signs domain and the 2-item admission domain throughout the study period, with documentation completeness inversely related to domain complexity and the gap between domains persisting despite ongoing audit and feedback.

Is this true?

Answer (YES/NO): NO